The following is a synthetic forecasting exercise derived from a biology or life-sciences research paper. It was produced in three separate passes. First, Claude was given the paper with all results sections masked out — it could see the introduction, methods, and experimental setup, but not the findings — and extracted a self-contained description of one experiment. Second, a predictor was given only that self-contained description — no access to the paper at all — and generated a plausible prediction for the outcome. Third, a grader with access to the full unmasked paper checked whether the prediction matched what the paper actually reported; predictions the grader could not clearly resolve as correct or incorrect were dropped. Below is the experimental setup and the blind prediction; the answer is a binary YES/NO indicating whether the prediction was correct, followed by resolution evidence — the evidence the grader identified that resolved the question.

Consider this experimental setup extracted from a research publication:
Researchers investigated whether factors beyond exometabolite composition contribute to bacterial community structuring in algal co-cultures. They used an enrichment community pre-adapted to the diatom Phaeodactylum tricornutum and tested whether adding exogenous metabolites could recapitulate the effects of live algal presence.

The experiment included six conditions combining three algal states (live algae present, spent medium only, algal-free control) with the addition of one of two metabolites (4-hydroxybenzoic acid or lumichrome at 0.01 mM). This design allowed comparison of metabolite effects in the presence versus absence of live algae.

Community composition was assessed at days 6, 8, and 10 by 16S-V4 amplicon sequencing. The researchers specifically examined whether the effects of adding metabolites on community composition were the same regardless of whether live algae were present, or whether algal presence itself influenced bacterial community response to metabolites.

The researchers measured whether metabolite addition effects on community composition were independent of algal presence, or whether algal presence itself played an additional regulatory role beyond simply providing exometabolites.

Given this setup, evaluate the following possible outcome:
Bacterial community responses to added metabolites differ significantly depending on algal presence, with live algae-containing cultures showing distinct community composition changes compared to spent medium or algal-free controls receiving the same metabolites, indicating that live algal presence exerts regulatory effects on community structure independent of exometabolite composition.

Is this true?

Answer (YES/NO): YES